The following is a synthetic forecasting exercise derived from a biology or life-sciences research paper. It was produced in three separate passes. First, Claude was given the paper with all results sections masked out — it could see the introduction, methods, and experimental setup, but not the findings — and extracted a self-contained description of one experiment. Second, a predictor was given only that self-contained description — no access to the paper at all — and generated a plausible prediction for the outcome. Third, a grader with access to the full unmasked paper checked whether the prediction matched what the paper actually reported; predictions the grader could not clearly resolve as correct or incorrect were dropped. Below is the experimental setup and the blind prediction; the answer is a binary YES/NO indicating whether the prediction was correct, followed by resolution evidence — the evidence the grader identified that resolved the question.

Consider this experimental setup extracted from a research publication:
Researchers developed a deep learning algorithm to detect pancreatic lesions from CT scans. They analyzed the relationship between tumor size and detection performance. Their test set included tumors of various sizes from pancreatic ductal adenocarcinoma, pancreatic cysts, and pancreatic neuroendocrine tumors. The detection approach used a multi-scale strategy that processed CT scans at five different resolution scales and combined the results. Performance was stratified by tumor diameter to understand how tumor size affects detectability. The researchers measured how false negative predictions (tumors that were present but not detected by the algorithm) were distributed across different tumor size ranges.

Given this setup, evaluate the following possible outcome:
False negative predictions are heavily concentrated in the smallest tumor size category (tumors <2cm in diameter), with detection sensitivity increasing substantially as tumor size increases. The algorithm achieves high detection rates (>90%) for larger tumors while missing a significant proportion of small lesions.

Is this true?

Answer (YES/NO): YES